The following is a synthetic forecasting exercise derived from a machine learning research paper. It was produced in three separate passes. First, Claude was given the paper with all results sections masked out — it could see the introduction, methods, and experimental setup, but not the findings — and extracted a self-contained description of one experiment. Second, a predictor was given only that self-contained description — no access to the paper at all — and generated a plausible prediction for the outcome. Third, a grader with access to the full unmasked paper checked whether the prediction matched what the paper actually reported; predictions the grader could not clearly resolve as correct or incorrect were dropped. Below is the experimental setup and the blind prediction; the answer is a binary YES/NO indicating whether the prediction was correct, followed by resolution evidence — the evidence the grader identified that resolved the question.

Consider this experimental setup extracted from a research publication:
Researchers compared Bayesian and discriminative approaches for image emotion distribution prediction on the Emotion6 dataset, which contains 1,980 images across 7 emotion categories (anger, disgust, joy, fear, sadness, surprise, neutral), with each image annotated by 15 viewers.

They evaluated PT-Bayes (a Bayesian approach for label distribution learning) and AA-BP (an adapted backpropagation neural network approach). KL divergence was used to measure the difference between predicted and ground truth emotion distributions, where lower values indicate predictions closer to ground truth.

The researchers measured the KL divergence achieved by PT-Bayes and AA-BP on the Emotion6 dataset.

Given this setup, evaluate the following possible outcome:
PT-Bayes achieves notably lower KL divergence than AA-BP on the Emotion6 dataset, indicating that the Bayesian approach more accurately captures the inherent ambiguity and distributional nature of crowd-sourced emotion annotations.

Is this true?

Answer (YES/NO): NO